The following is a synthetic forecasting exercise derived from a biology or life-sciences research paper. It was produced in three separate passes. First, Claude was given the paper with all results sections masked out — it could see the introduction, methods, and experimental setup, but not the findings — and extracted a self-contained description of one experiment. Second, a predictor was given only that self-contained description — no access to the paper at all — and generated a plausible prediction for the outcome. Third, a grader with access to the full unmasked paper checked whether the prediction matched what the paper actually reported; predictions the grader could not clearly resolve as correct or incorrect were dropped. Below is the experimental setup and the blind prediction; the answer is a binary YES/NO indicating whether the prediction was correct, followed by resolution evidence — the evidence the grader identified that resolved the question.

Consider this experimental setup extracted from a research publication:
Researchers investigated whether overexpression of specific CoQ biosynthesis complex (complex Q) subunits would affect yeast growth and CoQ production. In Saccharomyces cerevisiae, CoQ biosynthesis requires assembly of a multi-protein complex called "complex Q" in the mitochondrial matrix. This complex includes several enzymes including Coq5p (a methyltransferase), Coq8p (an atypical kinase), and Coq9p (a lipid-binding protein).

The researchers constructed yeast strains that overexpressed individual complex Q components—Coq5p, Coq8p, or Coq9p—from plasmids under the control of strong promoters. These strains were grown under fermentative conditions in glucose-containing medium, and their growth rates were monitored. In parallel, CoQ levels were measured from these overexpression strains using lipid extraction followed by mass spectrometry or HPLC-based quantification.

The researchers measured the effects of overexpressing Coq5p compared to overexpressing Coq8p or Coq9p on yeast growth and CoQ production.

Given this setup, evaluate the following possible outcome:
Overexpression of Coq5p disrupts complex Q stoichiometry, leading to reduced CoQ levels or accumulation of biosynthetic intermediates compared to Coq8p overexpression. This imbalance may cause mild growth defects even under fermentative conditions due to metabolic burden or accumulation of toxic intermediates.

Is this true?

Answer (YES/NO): YES